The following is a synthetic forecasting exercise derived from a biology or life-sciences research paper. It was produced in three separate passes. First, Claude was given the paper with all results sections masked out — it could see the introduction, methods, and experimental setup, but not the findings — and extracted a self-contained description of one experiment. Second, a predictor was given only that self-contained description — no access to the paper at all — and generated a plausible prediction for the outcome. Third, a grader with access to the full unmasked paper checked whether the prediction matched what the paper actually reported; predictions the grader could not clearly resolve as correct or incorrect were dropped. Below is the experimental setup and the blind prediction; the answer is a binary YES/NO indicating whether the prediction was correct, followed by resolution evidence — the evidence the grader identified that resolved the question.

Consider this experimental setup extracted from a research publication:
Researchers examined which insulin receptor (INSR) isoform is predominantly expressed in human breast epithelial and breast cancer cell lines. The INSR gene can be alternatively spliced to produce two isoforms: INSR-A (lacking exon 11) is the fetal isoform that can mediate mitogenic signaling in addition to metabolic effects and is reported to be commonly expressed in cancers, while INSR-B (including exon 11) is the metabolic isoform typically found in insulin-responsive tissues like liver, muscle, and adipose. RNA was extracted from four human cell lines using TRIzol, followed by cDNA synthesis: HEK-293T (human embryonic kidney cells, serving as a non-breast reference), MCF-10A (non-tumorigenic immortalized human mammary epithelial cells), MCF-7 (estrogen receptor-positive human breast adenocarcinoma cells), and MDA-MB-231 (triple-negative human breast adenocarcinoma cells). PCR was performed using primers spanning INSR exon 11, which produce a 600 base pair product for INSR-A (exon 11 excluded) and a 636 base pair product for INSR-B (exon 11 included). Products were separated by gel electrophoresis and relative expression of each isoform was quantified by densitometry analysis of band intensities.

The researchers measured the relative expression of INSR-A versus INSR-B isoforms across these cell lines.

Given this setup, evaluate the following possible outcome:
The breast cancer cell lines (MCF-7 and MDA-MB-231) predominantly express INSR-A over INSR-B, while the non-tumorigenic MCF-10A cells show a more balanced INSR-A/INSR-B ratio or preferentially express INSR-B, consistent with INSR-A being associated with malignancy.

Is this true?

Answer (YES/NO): YES